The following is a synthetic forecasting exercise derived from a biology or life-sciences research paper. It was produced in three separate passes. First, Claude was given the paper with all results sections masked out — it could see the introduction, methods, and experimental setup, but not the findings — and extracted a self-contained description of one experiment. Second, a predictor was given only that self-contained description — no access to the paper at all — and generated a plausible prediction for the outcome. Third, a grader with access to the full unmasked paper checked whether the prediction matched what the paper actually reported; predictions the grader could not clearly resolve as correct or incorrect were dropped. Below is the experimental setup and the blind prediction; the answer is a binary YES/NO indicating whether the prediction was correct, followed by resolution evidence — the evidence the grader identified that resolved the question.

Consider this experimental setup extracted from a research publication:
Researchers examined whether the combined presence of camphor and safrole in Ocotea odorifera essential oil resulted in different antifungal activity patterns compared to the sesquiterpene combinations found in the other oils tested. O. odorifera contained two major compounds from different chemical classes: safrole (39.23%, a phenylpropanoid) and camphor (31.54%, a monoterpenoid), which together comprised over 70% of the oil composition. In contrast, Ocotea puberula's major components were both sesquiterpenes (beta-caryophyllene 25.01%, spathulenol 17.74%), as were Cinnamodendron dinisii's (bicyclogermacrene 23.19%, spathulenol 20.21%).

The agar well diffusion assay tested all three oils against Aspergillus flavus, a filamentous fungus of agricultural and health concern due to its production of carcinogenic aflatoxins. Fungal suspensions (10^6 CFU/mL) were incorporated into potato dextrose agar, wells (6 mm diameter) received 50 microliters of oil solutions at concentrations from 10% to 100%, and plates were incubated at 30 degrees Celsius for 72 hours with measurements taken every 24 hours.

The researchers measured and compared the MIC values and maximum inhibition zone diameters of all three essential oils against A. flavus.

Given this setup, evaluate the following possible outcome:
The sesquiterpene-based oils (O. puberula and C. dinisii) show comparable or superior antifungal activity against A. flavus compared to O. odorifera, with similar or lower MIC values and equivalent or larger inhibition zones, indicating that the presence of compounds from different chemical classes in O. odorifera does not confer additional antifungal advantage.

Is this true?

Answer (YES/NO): NO